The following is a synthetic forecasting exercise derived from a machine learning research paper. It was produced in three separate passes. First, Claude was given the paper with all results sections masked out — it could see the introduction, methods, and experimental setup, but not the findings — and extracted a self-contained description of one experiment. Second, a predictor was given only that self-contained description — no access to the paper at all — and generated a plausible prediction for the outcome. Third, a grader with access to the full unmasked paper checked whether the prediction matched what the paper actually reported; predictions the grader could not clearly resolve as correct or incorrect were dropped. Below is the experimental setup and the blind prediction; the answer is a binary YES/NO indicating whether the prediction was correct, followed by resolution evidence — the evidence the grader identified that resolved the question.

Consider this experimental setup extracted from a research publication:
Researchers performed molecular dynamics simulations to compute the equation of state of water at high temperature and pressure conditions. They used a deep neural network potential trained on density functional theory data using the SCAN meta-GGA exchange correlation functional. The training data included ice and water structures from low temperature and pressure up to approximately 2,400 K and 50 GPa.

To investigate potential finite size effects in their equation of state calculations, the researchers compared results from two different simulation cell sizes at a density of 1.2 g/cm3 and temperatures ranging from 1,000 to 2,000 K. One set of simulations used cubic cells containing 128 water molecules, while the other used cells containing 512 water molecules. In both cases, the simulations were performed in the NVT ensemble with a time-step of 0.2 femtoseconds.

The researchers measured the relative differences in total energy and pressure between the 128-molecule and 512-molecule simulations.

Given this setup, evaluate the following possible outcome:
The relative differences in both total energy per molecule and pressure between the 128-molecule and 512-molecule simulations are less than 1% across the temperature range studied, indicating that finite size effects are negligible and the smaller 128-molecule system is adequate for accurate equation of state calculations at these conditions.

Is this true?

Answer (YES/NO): YES